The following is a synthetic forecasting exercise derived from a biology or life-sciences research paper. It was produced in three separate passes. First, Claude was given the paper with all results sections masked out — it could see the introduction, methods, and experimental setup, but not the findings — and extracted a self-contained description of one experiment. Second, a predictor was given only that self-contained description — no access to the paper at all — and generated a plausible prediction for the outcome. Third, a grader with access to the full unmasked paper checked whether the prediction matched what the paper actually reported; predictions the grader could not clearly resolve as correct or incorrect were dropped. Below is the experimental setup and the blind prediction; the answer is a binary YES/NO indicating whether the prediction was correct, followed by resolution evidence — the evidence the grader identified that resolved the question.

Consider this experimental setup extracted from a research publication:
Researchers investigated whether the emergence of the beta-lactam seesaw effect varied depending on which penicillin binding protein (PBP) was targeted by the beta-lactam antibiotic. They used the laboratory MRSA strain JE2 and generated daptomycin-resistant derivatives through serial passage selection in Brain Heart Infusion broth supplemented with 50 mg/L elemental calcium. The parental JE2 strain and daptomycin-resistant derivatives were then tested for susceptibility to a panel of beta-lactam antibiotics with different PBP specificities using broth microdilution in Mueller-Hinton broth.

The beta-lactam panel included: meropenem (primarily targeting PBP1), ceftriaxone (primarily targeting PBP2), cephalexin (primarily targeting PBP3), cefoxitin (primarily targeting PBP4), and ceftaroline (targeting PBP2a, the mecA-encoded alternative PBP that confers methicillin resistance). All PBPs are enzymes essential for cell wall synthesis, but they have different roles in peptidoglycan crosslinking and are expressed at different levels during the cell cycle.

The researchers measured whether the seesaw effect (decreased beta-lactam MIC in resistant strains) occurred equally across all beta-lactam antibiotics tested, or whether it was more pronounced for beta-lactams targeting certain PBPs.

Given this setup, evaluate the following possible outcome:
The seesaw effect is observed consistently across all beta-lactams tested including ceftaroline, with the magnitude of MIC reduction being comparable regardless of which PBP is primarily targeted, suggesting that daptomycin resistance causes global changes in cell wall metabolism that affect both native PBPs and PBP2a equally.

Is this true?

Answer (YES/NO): NO